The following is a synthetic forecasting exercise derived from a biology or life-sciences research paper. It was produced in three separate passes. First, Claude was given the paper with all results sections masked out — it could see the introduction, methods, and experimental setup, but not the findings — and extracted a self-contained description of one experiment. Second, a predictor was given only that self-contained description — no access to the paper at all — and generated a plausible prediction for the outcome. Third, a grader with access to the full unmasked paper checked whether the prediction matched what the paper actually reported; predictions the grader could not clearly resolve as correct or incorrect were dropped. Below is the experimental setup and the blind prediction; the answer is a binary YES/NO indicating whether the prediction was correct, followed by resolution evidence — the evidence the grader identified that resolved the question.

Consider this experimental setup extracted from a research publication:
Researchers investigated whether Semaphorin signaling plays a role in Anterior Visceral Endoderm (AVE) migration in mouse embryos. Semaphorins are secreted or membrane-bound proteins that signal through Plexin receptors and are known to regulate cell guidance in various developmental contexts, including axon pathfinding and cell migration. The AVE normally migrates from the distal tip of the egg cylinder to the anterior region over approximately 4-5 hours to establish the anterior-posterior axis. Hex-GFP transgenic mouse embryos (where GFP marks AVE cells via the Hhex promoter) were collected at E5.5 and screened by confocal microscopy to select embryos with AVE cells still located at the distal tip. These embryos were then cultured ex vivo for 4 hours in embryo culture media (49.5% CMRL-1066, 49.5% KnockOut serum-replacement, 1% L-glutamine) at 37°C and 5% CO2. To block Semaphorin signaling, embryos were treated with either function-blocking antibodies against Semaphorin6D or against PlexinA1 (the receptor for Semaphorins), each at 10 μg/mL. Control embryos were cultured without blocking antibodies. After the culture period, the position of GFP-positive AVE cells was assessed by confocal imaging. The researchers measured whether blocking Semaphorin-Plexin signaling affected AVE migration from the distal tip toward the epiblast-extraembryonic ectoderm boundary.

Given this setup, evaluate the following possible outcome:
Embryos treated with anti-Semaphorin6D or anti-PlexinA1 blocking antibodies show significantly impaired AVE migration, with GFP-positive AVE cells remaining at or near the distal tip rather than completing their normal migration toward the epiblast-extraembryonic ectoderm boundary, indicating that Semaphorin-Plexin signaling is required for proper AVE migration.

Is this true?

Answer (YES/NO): YES